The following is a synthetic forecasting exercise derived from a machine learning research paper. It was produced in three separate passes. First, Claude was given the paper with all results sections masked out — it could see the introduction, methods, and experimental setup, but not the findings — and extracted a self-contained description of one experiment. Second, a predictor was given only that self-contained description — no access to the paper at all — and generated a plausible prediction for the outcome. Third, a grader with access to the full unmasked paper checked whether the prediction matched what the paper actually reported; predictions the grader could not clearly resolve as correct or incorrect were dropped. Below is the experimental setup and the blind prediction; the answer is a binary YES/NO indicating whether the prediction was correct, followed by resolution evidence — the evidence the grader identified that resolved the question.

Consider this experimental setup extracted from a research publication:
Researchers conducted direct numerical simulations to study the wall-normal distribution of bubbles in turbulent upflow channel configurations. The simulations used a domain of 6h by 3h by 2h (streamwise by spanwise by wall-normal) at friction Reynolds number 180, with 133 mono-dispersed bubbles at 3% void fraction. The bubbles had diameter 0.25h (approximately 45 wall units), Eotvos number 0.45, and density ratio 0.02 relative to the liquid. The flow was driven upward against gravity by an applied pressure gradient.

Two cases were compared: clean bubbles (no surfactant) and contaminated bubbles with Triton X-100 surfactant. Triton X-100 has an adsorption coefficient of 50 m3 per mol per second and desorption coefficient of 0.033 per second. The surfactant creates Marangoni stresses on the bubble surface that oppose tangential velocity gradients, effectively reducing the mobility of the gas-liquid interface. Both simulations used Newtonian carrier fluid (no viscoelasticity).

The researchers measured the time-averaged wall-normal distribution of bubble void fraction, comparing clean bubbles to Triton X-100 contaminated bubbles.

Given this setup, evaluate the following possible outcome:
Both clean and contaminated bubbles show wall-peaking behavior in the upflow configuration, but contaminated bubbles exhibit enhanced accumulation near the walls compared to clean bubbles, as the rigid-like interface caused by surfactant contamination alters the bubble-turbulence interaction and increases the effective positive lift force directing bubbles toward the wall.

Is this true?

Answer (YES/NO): NO